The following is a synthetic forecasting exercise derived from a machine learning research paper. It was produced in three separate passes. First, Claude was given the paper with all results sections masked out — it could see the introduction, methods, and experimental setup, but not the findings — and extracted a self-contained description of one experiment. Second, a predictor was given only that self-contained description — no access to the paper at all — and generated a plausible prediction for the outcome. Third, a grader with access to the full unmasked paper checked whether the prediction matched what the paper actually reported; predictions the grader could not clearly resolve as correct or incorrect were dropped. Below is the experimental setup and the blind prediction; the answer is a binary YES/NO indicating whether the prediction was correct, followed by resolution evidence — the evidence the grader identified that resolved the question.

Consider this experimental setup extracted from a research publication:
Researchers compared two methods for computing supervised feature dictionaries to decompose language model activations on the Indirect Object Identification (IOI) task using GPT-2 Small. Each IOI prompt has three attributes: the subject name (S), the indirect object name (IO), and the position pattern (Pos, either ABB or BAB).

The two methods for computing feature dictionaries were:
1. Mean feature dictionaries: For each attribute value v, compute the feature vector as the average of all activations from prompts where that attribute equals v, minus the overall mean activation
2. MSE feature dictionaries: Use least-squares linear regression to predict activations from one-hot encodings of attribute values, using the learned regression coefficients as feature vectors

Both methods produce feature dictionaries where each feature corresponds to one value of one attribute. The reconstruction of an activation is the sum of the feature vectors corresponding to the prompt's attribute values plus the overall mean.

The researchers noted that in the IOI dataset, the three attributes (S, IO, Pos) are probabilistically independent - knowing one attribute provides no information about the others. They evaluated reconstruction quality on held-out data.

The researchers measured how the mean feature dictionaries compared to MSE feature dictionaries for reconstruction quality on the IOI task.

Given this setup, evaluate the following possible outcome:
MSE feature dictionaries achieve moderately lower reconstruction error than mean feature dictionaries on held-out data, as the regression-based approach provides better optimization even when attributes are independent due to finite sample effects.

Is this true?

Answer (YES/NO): NO